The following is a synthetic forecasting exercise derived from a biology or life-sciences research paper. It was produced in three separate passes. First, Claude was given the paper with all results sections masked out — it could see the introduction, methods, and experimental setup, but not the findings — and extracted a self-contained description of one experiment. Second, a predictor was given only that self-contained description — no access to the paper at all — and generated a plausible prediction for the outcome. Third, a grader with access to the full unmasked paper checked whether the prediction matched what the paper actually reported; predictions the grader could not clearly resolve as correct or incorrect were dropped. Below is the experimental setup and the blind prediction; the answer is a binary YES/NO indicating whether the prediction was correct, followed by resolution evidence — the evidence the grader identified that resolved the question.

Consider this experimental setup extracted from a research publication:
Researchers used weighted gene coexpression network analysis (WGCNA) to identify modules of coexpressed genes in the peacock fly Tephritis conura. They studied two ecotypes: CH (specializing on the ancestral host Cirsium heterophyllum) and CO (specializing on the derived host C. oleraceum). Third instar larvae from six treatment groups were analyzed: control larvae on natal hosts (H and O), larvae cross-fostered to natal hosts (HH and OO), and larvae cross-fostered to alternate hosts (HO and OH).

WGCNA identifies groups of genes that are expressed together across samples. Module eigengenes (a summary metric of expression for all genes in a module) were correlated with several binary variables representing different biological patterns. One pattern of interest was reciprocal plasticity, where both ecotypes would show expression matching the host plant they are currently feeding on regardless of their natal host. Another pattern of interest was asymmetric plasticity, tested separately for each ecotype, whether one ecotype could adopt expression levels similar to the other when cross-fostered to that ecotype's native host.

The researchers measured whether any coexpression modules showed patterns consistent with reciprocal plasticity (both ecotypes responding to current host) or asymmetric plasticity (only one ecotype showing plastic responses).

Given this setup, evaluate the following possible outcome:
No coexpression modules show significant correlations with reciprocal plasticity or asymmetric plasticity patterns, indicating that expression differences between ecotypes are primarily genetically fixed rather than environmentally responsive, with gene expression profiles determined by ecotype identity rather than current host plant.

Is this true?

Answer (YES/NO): NO